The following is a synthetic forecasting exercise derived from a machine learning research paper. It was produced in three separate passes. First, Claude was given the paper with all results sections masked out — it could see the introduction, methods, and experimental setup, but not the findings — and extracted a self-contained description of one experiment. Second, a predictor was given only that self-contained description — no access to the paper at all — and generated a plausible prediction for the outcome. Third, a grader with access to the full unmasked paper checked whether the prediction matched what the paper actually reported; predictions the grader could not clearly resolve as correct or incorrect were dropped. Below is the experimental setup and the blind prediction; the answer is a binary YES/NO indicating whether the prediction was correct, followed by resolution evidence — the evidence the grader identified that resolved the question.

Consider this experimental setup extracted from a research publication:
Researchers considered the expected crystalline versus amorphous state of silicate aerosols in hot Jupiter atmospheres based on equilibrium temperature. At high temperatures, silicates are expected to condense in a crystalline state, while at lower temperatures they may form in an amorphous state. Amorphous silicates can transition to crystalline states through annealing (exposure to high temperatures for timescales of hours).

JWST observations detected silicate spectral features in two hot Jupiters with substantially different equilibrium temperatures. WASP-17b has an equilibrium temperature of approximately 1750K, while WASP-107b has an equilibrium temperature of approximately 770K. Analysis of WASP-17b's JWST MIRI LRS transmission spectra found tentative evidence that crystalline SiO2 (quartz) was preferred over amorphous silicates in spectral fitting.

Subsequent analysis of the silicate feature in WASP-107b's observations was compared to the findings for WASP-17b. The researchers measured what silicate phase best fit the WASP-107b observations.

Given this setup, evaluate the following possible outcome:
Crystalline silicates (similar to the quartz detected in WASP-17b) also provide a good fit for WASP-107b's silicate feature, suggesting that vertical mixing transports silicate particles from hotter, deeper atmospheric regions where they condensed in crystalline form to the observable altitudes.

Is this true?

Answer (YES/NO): NO